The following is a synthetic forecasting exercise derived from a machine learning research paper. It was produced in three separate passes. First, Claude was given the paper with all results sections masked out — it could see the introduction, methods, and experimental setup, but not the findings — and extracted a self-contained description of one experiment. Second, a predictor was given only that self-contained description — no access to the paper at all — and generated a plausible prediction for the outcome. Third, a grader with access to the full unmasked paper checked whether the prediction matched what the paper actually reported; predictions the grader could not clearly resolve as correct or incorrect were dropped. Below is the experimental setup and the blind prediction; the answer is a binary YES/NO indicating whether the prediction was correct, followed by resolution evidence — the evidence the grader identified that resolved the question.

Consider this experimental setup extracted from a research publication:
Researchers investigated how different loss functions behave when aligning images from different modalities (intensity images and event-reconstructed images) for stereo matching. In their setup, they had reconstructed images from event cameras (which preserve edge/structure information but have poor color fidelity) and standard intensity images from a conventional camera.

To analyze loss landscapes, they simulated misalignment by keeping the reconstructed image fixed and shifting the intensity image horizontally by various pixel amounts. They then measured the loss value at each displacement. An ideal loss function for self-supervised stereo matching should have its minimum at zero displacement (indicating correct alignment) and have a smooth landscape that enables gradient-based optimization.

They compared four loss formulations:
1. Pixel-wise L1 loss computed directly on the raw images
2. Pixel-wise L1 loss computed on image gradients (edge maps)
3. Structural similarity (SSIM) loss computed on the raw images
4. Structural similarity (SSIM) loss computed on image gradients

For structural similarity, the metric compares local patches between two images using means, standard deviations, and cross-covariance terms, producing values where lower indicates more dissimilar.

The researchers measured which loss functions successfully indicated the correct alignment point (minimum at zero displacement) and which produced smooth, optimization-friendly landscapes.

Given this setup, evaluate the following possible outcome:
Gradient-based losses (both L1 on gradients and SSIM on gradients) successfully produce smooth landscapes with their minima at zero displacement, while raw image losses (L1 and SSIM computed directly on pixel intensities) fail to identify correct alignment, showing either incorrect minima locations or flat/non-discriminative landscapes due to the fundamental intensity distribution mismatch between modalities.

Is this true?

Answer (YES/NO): NO